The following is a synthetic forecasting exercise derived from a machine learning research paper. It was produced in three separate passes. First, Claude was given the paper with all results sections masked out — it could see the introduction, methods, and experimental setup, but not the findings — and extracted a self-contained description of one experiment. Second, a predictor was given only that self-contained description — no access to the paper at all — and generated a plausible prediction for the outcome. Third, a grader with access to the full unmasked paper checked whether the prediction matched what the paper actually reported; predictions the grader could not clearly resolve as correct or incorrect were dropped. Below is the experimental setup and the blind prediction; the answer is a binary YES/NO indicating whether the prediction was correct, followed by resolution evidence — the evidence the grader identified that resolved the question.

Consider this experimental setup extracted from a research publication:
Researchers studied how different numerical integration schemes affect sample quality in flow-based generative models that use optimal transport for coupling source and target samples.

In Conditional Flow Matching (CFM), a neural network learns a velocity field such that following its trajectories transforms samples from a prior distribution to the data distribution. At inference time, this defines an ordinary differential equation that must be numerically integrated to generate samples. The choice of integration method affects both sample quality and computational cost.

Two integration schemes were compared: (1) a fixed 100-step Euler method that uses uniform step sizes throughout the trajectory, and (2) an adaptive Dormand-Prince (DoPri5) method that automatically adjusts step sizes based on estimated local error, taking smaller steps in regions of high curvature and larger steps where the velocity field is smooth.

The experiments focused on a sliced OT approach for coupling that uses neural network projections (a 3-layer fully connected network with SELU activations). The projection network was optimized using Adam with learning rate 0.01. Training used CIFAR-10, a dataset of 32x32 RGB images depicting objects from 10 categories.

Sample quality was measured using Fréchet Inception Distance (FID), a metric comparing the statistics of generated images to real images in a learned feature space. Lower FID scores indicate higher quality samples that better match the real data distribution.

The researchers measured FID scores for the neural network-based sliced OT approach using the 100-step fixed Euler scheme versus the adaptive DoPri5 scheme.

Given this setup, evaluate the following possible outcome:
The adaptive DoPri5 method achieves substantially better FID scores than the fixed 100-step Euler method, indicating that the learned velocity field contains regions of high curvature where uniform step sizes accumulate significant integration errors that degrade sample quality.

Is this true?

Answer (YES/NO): NO